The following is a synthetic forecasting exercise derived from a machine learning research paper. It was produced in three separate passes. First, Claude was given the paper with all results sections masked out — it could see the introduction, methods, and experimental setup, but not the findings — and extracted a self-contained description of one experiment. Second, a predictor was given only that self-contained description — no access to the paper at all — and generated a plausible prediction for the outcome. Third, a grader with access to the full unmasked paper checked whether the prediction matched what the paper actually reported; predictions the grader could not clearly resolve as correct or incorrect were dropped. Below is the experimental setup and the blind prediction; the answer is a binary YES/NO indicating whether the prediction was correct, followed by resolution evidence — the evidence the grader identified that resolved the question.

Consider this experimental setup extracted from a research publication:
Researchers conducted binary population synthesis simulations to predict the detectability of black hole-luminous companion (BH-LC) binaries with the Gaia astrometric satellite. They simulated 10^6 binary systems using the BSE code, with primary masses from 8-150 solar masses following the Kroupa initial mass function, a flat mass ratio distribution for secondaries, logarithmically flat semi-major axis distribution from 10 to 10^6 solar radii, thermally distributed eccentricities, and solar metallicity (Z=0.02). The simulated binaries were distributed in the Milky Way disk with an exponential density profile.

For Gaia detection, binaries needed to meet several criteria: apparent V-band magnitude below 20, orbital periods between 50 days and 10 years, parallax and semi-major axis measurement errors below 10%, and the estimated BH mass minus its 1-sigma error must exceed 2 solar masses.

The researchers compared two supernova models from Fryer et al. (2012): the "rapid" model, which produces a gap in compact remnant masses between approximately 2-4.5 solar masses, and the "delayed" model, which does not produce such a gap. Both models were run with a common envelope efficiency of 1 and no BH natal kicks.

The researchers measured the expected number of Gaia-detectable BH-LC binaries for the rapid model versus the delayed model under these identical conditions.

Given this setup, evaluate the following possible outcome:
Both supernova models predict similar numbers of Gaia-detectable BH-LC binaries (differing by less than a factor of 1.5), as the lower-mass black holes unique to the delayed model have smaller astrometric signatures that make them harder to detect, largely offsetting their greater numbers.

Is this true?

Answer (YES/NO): YES